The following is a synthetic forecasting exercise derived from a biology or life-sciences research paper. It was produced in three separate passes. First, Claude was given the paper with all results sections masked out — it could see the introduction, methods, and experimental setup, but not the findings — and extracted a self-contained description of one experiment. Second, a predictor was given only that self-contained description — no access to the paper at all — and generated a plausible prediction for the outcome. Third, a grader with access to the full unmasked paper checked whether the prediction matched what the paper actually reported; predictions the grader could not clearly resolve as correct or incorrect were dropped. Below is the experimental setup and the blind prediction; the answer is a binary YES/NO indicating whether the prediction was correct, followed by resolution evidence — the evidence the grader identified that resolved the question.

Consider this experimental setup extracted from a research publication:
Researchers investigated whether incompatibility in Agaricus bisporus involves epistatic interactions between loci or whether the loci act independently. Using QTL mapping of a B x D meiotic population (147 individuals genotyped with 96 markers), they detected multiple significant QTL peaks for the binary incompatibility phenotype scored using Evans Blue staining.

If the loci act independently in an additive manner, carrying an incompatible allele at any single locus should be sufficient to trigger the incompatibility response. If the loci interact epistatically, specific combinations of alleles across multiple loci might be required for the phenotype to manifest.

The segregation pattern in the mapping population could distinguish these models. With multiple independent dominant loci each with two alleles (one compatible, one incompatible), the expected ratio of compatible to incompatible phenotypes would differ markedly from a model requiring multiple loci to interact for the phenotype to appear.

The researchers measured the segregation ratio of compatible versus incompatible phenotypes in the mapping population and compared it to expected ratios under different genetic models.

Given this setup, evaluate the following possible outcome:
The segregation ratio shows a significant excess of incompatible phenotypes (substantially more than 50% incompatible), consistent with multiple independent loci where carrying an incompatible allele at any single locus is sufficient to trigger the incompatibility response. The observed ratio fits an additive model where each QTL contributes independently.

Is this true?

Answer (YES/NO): YES